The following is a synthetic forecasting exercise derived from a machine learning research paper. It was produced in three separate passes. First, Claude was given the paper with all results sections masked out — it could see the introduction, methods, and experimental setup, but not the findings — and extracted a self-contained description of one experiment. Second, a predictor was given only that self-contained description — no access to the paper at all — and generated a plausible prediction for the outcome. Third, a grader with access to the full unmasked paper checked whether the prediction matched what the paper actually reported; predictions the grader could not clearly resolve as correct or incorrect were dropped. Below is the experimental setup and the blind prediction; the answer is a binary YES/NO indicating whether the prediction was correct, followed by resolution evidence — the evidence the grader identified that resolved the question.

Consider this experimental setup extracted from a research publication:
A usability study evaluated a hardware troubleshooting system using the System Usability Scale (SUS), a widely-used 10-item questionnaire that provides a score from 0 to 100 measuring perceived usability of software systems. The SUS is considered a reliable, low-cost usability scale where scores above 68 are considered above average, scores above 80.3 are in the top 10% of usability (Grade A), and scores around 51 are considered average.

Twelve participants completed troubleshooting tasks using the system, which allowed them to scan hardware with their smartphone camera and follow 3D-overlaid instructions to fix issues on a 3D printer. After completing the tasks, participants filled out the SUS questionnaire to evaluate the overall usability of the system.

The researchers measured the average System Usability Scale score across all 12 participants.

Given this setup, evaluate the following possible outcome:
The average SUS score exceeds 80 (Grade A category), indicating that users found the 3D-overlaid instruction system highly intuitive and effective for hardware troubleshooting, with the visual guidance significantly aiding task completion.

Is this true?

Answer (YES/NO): YES